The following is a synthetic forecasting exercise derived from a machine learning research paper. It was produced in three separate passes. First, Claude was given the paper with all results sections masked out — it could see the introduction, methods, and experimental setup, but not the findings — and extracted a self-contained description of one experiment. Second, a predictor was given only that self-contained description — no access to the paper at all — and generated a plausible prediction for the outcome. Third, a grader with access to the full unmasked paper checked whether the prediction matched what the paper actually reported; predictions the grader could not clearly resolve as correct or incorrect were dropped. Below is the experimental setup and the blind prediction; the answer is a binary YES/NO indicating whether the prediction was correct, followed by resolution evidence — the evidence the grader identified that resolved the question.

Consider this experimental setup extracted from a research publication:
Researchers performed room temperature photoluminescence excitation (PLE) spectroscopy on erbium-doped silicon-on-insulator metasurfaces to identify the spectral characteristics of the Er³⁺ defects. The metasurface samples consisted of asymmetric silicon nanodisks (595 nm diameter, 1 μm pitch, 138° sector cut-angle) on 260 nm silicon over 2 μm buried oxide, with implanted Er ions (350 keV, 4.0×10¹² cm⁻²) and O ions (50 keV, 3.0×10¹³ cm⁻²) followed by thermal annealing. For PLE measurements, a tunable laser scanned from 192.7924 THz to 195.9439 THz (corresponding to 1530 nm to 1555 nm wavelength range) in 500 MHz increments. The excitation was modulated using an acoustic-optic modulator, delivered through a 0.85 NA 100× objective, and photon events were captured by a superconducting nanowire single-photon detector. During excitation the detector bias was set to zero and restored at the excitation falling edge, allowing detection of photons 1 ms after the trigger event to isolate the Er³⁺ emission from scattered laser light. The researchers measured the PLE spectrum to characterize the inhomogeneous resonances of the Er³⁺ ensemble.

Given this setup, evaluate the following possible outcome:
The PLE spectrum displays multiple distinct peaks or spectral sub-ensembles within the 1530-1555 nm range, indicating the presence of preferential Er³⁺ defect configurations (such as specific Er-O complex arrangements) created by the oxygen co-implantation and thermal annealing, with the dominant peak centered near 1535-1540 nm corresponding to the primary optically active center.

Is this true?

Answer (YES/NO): YES